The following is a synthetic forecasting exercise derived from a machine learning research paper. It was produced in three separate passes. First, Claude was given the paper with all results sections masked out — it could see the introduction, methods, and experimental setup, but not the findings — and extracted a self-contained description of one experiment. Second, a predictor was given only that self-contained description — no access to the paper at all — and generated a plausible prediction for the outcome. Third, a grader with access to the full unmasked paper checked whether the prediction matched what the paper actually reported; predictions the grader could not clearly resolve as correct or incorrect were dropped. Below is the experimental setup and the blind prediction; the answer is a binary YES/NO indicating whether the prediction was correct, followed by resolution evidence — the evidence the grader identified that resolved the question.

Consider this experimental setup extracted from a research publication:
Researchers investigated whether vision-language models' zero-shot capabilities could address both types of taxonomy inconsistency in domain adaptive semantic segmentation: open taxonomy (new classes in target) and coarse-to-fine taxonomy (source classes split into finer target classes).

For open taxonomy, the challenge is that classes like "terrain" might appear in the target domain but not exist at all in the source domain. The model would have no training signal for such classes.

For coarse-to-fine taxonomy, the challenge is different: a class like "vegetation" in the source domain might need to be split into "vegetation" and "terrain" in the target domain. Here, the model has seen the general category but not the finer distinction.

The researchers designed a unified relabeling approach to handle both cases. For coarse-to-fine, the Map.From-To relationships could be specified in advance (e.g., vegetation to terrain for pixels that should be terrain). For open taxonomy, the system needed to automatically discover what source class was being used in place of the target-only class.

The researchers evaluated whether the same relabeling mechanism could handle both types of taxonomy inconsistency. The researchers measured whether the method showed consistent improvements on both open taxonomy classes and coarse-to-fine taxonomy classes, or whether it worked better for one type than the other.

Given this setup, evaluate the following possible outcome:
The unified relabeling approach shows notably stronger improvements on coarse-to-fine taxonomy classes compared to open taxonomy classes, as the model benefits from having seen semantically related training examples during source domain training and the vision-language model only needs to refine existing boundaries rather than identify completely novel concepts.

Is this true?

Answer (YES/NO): NO